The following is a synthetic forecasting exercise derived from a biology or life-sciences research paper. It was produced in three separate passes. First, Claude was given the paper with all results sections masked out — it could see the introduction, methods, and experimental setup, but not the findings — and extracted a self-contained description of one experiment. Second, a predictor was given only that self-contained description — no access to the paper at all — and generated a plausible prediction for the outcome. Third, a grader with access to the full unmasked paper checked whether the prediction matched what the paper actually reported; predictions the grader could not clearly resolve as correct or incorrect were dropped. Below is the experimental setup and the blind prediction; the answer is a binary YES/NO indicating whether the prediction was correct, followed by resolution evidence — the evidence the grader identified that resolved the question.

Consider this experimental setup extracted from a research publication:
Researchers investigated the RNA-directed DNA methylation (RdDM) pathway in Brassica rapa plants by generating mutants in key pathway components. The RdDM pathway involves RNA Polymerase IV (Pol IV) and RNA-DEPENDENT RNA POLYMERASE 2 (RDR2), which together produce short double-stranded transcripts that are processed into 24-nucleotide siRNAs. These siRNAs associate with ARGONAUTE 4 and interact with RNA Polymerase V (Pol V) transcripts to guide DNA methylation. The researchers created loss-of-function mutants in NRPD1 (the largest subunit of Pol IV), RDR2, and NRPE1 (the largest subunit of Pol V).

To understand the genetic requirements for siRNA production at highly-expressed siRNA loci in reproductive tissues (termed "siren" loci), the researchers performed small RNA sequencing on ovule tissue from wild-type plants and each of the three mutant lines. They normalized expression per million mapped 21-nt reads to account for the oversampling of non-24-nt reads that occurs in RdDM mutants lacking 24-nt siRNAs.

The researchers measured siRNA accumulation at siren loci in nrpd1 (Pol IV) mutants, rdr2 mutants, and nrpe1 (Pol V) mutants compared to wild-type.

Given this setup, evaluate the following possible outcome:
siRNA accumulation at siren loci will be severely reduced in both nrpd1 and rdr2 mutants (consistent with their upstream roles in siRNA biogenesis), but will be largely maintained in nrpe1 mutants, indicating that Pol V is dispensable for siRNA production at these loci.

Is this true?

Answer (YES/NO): YES